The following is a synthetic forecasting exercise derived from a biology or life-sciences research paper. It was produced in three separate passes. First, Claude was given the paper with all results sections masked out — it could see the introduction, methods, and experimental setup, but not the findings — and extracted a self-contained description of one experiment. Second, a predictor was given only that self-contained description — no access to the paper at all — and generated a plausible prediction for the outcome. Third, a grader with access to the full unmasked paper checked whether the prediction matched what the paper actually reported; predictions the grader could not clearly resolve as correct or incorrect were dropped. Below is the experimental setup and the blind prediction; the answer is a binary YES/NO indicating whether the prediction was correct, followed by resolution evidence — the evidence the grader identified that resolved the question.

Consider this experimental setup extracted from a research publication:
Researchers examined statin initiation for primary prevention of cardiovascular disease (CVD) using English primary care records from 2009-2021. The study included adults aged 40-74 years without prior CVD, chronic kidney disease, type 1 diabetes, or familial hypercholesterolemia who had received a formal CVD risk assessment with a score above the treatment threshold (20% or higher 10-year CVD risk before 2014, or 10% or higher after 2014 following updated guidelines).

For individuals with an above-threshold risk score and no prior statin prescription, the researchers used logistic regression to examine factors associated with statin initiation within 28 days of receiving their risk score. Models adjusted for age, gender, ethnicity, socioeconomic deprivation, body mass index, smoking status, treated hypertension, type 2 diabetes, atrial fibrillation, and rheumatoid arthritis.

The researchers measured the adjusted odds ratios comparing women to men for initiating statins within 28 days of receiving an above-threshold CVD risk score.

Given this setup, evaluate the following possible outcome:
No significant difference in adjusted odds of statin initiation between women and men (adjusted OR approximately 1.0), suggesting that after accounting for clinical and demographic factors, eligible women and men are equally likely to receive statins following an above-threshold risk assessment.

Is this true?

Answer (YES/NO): NO